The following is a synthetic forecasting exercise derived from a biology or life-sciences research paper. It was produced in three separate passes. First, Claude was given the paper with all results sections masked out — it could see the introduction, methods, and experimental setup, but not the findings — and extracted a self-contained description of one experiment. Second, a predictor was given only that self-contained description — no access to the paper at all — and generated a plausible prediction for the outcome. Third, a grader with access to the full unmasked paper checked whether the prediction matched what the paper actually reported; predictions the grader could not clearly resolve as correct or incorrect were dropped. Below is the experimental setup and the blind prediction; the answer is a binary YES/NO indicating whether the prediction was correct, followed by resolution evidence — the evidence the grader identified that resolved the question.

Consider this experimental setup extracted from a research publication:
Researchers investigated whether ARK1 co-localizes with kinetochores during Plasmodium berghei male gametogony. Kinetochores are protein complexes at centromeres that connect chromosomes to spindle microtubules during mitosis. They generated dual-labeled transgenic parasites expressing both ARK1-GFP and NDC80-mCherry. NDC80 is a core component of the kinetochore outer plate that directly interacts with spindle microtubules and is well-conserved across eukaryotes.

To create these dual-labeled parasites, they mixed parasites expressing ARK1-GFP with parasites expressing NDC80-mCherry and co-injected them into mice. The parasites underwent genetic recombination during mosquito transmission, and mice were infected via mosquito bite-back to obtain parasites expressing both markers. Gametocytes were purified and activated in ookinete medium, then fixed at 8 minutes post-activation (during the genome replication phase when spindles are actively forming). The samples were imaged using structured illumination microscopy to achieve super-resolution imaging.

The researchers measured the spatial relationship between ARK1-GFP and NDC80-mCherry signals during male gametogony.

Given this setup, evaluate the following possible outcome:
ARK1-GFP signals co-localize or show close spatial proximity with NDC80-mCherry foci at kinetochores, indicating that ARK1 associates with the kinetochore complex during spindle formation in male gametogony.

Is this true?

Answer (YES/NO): YES